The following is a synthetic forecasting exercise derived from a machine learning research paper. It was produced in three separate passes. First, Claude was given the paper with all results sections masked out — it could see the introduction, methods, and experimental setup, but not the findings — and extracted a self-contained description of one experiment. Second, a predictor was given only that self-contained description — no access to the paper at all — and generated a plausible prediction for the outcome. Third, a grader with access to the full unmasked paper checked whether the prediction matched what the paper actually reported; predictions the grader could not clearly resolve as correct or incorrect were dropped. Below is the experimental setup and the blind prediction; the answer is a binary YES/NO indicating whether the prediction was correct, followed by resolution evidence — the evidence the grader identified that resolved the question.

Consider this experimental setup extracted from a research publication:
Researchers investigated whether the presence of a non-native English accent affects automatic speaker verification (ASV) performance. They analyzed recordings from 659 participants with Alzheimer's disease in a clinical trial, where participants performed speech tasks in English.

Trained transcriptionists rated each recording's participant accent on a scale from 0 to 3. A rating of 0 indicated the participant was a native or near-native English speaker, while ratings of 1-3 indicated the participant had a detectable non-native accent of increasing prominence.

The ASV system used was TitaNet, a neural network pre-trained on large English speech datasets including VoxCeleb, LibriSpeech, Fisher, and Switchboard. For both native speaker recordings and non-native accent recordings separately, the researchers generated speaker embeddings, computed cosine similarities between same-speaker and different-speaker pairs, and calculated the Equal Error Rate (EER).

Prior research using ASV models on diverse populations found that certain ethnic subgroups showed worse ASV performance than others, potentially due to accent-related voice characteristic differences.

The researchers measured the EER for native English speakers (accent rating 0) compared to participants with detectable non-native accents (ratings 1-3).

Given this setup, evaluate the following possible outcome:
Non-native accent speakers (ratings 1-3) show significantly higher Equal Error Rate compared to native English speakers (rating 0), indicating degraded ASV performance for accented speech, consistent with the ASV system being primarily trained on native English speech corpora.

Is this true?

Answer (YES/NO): NO